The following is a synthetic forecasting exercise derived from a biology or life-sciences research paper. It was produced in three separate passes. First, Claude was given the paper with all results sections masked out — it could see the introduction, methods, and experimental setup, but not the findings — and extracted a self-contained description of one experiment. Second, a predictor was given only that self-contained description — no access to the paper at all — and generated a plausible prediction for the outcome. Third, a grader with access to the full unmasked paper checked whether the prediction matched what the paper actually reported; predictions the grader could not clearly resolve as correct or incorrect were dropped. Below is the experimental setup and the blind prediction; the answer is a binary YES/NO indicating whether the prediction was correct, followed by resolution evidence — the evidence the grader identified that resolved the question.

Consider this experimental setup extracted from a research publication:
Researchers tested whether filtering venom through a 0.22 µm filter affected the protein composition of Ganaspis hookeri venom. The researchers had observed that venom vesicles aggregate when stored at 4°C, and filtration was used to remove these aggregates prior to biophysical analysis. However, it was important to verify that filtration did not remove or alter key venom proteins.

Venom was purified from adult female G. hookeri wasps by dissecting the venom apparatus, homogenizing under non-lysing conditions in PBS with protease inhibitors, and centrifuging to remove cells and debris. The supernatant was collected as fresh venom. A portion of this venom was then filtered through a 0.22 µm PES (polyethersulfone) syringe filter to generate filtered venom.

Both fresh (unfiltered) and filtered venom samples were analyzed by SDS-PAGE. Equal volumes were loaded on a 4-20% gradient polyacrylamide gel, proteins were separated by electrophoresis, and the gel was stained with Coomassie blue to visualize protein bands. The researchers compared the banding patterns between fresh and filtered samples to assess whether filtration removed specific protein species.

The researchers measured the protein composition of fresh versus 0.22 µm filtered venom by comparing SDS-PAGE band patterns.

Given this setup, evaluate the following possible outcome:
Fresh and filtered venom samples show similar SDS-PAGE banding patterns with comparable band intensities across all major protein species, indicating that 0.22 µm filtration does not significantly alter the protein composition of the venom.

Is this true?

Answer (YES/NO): YES